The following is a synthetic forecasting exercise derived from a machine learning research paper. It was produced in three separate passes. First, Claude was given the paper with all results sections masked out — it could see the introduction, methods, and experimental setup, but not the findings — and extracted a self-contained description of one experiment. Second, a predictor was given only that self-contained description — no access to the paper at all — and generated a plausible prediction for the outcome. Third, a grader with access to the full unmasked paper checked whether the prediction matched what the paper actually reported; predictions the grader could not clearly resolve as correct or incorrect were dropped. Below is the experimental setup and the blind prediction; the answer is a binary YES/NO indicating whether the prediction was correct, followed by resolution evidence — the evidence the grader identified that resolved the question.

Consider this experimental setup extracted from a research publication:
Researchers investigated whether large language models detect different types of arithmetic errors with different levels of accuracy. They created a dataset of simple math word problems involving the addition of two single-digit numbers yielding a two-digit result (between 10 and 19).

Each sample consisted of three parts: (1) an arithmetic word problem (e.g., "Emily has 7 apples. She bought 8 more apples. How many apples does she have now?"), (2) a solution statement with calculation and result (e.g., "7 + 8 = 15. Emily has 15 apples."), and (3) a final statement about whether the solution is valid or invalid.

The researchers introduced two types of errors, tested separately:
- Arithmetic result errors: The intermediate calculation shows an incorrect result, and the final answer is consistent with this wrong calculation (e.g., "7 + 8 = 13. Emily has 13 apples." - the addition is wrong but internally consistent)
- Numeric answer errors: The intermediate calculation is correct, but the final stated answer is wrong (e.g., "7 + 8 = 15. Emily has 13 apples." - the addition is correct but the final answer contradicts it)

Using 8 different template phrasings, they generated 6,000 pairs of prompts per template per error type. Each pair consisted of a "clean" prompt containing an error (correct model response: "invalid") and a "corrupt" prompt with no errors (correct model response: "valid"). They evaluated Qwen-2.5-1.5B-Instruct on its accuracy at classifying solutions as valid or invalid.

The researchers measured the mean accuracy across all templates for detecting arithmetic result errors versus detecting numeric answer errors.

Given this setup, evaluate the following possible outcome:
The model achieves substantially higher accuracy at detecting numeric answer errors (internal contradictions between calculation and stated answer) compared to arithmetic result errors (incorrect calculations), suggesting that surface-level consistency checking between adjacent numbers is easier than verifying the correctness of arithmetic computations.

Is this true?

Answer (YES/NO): NO